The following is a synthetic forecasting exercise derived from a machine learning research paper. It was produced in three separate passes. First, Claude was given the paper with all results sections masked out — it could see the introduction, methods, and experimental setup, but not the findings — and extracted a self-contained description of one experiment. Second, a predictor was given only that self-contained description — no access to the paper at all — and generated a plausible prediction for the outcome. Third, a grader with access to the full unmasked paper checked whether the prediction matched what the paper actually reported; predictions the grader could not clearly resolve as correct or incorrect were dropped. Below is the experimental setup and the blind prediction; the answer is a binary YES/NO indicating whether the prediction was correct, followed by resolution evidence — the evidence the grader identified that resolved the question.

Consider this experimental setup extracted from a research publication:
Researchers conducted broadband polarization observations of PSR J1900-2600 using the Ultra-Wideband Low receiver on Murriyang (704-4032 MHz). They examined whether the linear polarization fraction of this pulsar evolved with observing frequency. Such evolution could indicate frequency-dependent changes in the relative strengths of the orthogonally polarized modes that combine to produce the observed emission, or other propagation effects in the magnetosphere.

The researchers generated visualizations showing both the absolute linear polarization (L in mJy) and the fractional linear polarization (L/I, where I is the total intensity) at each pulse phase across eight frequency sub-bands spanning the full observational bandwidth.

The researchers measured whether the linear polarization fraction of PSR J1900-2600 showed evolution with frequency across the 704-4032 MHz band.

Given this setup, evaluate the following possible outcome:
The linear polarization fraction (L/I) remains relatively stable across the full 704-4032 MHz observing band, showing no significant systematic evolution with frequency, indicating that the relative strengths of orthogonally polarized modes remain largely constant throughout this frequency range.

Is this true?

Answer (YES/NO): NO